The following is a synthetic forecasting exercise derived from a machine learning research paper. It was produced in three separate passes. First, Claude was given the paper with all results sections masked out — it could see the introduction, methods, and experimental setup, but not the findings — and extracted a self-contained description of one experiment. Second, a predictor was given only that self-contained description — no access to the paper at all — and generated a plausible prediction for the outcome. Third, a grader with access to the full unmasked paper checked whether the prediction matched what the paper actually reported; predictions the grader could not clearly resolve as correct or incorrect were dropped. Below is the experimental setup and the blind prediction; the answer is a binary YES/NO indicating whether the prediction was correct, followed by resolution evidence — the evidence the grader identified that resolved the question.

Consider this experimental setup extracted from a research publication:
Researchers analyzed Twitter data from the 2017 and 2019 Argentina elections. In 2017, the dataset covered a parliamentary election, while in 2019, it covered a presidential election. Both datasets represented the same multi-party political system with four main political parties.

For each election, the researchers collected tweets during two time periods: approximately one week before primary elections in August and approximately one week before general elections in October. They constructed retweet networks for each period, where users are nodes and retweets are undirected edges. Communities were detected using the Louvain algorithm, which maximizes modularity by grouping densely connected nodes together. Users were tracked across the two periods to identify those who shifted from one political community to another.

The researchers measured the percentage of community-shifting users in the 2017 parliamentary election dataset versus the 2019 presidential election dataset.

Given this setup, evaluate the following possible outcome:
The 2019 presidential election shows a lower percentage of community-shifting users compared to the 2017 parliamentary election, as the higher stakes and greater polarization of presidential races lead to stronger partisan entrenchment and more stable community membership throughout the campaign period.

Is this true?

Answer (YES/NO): NO